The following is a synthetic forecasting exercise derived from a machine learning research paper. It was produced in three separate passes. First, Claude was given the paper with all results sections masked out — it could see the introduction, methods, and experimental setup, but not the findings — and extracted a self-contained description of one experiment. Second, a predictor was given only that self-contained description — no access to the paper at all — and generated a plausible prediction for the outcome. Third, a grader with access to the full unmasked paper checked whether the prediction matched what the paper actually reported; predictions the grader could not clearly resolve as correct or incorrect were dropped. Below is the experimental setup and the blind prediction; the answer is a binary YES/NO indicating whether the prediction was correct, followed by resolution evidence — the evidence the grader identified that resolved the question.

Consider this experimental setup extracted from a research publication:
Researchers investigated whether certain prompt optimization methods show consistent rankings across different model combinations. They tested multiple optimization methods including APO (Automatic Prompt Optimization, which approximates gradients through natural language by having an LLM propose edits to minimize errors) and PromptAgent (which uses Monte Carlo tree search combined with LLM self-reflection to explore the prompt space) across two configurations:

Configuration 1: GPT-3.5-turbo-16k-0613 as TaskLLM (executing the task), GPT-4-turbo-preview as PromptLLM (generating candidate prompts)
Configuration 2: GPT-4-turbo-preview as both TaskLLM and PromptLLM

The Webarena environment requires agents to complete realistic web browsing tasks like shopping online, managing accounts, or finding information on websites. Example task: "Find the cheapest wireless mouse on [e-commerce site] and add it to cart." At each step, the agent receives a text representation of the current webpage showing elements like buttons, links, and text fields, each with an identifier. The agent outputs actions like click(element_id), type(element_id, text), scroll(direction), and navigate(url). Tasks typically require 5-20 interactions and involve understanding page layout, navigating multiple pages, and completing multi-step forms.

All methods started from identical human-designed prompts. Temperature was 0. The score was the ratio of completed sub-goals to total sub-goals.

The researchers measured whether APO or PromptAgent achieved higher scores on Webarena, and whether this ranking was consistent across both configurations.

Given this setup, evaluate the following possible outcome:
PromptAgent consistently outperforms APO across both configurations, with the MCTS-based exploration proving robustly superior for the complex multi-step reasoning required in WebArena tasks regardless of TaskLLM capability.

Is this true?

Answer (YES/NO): NO